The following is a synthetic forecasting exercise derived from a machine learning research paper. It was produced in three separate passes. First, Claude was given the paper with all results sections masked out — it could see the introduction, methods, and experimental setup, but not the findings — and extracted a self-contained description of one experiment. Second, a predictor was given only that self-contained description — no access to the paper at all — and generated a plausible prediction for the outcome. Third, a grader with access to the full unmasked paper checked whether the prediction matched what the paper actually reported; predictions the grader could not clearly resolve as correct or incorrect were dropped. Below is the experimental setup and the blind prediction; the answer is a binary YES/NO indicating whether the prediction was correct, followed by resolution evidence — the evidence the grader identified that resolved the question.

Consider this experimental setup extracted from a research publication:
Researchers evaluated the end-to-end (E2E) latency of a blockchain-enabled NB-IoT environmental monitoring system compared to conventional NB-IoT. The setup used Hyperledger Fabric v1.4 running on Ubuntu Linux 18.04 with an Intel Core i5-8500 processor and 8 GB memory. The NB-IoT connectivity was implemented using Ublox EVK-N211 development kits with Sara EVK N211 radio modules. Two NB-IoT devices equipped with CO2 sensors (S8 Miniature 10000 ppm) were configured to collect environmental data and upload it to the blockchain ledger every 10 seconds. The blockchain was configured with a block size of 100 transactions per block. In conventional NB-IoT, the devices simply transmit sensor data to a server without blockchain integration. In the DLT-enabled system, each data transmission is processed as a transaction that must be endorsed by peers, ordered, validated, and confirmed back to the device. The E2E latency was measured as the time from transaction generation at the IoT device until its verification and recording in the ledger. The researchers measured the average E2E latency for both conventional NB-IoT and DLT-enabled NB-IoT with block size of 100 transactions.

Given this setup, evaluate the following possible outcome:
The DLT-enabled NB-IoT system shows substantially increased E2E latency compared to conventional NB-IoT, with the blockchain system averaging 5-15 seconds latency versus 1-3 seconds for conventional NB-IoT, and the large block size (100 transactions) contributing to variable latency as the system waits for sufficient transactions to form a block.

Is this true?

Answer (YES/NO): NO